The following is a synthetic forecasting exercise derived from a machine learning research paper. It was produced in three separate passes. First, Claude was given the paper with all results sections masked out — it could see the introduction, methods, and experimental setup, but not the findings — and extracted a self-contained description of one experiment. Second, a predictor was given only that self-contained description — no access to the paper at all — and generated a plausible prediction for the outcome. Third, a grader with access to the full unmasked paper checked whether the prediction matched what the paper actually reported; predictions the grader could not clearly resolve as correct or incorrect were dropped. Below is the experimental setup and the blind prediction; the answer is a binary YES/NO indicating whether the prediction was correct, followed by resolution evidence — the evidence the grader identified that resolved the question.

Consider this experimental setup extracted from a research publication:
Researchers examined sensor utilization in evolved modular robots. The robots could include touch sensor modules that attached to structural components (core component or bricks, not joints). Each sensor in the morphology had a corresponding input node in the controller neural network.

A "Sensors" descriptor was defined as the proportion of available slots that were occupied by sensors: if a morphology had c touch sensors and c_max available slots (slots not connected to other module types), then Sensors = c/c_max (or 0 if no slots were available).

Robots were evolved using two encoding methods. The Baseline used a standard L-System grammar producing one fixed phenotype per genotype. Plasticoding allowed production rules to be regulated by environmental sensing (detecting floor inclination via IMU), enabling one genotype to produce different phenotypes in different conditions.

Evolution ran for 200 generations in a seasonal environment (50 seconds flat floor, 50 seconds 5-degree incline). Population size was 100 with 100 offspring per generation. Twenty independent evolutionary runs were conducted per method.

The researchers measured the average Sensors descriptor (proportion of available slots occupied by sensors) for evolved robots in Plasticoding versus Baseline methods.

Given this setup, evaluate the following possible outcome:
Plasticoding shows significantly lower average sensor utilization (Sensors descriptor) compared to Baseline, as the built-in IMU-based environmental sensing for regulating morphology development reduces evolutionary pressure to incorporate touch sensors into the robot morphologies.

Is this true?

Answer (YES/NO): NO